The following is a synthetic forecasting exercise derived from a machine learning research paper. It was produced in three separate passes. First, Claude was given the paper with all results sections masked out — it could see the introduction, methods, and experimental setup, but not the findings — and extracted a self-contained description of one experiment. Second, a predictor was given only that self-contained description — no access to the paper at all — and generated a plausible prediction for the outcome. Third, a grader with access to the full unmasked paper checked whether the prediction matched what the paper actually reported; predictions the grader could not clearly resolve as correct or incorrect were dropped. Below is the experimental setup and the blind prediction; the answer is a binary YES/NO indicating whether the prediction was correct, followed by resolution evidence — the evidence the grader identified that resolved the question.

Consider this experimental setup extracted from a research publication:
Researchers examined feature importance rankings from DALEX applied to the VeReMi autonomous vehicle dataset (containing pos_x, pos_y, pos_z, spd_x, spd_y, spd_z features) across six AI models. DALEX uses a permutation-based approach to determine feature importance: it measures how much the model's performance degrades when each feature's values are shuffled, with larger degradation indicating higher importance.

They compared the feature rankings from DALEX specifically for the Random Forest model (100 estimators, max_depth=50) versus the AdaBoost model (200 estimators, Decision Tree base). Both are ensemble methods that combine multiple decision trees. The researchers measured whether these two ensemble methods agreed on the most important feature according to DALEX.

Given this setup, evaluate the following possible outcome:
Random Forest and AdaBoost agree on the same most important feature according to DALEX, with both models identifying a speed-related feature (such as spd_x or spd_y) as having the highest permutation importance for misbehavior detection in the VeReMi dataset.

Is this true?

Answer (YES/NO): NO